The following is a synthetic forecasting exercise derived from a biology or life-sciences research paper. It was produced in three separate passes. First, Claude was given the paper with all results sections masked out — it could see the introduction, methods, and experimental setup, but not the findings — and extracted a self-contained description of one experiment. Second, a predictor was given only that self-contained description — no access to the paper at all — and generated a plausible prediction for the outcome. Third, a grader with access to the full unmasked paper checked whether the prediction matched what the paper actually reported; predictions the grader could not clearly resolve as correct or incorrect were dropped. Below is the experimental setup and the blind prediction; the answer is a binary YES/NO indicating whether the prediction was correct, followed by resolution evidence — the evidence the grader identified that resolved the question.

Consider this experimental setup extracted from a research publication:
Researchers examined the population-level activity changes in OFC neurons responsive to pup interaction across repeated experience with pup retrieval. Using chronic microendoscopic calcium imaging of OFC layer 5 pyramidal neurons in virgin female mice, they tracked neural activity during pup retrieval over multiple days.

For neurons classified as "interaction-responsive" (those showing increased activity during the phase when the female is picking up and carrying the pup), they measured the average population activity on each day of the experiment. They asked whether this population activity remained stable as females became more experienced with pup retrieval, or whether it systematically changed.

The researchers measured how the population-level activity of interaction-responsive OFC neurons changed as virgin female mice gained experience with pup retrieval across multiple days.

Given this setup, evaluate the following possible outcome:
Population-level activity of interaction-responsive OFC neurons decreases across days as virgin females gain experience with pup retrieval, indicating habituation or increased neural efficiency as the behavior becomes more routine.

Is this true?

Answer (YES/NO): YES